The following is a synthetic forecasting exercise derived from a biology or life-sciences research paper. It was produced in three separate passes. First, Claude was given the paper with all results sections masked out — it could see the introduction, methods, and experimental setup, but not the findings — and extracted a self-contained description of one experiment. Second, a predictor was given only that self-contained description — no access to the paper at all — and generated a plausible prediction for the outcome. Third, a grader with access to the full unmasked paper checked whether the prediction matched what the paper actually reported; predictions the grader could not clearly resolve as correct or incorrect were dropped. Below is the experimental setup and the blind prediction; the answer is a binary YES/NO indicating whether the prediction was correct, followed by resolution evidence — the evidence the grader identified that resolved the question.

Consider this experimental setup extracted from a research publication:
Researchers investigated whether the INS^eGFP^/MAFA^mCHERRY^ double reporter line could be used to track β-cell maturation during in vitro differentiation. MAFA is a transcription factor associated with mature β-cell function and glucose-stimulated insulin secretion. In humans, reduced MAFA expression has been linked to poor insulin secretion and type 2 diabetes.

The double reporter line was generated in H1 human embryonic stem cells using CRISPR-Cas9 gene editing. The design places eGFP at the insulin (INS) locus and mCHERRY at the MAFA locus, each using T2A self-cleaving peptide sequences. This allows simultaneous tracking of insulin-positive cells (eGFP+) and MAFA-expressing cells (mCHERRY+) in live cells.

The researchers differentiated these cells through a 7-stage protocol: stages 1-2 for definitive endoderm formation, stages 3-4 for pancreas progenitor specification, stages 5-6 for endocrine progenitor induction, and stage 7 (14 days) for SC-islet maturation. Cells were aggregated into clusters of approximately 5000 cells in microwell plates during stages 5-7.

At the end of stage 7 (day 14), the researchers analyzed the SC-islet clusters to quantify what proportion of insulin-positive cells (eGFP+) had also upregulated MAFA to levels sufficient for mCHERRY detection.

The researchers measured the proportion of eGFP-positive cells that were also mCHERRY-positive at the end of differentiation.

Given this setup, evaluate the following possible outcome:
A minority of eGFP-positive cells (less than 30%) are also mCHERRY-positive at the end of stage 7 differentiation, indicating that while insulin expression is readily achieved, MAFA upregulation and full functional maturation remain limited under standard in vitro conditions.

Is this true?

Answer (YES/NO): YES